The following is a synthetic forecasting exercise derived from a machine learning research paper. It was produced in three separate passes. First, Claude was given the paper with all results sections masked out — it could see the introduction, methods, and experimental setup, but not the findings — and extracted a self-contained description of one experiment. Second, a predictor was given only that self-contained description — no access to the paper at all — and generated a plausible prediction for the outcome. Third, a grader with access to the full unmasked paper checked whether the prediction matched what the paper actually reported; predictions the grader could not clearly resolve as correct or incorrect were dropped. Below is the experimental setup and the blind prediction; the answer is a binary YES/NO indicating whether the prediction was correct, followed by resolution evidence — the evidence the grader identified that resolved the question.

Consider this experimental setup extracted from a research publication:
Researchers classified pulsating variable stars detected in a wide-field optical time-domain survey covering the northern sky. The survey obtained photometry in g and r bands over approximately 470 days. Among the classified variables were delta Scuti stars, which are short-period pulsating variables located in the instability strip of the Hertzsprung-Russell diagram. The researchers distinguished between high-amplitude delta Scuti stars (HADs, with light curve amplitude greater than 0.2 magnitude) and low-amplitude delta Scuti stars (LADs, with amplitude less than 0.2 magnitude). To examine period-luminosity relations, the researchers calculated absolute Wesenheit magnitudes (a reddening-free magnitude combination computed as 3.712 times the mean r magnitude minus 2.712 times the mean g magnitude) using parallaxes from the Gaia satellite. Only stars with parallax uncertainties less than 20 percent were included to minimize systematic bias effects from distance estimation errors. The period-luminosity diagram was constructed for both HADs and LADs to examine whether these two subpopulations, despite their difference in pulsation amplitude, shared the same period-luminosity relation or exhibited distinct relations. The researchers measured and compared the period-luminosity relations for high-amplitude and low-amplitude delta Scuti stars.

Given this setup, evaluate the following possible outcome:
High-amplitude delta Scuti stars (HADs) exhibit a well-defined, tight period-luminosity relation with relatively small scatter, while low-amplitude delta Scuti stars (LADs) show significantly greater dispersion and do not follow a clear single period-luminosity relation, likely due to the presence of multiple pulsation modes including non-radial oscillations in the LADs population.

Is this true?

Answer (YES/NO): NO